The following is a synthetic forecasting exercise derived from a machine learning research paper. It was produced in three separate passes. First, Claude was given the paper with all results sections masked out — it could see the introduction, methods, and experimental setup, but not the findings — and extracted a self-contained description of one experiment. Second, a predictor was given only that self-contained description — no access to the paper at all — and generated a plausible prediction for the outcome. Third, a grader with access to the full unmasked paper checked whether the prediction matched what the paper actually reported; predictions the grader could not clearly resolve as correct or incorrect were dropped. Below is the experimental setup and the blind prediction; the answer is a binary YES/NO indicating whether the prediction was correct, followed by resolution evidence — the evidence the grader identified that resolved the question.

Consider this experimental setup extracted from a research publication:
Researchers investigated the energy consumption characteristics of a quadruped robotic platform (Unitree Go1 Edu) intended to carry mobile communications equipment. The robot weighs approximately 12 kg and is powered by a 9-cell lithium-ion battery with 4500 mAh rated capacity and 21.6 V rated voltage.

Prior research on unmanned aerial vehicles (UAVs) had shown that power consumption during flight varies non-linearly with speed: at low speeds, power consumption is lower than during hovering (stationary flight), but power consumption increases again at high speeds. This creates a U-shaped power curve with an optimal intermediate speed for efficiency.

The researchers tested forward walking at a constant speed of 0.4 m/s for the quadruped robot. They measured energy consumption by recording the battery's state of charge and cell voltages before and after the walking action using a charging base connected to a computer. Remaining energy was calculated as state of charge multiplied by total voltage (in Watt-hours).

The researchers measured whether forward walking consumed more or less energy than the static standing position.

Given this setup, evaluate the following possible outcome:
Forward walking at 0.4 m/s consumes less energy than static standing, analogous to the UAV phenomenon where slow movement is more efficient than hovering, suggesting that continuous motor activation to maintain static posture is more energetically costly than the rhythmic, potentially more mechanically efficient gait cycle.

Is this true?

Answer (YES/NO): NO